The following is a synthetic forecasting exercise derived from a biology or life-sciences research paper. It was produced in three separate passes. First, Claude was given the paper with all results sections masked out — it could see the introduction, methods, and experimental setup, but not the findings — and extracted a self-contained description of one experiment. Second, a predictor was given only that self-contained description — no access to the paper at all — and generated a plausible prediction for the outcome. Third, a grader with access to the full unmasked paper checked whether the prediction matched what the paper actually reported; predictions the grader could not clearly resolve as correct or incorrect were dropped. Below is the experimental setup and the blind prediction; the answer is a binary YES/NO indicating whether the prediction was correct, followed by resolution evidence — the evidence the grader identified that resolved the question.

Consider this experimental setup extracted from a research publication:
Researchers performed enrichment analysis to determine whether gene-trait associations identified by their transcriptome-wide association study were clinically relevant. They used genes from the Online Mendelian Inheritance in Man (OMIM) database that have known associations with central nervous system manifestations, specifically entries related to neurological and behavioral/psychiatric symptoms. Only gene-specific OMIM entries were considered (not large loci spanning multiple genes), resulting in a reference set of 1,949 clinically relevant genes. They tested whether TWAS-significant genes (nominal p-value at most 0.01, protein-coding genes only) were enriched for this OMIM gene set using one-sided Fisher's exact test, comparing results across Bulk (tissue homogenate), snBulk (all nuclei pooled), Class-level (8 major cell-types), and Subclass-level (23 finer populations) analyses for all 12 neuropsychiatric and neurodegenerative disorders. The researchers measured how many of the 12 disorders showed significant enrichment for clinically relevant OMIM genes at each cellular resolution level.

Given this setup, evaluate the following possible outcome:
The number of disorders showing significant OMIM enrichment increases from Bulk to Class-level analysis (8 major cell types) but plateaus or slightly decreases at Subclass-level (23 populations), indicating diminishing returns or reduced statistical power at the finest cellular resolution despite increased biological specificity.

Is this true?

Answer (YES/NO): NO